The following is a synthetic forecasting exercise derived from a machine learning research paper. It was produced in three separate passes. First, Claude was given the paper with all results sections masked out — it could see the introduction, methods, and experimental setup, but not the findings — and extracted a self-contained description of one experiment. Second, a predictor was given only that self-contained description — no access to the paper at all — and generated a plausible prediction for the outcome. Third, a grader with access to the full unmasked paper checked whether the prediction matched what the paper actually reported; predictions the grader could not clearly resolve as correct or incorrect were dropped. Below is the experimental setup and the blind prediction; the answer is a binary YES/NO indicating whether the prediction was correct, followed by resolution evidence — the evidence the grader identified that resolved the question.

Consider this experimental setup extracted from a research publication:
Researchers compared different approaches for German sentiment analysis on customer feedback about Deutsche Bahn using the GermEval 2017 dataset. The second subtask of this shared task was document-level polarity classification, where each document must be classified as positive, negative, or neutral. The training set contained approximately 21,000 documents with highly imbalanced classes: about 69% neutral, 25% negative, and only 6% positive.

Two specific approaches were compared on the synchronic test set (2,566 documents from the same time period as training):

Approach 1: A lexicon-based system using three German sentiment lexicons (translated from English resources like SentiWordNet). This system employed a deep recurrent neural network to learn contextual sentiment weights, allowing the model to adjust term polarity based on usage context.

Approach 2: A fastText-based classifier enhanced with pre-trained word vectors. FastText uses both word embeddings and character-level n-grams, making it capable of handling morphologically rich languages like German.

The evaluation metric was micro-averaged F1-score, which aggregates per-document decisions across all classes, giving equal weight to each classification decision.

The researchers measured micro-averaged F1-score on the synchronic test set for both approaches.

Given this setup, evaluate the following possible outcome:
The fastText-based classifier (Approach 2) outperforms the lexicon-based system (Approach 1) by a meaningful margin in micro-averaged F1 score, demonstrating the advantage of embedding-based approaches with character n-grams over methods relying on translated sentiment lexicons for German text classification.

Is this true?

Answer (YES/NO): NO